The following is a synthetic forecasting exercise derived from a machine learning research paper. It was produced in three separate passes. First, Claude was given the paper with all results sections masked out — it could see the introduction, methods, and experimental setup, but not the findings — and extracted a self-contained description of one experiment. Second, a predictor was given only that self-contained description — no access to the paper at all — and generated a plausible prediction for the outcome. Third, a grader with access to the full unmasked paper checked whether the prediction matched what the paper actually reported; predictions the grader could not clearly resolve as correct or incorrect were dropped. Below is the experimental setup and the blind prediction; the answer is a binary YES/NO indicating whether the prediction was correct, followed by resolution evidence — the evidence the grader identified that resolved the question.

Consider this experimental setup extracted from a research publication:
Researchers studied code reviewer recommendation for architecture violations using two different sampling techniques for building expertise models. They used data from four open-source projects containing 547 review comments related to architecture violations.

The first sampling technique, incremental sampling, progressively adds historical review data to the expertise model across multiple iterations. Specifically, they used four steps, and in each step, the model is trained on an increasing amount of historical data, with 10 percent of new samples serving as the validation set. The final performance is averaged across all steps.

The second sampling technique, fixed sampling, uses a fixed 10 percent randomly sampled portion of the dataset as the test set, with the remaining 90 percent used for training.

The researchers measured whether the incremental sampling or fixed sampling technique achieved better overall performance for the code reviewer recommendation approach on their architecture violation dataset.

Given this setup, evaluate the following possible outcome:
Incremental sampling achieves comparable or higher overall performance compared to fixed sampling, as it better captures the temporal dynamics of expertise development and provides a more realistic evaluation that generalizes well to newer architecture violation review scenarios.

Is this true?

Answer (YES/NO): NO